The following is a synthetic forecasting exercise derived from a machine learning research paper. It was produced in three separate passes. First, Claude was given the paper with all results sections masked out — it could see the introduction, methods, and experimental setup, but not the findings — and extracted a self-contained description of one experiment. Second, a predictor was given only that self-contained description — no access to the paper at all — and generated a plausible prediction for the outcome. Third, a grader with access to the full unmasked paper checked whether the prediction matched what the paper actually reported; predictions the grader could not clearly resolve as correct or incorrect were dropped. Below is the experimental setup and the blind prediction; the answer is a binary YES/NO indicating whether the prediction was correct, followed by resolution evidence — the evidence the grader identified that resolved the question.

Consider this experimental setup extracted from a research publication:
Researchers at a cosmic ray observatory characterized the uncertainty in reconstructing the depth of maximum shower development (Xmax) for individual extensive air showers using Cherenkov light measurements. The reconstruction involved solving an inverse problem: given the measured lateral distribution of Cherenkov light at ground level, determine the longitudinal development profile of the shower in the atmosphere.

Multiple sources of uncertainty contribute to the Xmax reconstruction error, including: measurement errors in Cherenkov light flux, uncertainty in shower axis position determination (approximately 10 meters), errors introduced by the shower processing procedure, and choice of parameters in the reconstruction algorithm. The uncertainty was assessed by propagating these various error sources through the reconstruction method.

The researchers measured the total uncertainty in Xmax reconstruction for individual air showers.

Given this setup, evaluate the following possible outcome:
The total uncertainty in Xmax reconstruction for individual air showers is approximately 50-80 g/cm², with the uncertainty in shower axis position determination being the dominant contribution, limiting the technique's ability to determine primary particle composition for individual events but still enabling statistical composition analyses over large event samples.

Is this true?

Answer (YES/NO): NO